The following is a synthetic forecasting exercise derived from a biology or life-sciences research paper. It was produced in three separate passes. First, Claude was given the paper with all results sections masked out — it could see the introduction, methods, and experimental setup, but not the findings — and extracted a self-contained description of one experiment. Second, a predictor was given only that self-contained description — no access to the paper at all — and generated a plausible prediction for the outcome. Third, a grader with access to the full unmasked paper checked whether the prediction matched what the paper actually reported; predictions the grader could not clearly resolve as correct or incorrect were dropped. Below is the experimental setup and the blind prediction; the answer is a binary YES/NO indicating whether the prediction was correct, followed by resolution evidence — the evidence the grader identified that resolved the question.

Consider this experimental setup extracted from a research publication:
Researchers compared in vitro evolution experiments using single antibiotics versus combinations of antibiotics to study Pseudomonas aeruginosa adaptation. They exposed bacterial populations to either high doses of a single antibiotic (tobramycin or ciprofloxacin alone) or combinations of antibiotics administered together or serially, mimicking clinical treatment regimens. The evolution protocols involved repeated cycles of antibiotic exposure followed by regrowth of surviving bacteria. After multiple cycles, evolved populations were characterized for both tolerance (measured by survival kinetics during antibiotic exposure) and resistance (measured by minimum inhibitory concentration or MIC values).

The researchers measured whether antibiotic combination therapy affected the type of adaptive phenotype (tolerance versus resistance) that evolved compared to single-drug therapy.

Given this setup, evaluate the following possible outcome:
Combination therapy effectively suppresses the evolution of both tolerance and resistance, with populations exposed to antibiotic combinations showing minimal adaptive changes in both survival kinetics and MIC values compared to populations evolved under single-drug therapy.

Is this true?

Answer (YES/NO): NO